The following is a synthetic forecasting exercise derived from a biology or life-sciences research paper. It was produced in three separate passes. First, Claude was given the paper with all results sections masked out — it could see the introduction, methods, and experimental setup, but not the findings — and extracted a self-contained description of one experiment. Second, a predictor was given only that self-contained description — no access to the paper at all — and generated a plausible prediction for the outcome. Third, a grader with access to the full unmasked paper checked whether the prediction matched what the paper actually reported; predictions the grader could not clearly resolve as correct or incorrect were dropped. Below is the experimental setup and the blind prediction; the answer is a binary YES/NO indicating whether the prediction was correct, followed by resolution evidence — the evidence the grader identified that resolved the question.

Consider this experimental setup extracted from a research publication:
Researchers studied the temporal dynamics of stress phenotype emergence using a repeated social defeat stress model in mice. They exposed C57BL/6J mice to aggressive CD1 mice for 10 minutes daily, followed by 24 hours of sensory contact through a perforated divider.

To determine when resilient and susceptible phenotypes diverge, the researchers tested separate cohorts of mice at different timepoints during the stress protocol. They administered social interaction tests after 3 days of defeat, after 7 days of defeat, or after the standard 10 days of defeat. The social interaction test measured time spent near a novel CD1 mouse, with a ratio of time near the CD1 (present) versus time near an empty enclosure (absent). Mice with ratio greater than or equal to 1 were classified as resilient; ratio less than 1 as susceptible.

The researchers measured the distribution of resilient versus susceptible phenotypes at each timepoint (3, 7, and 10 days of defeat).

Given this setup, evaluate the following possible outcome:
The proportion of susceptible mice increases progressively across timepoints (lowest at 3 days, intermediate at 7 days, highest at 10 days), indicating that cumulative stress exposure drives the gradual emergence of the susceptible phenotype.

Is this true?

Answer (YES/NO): NO